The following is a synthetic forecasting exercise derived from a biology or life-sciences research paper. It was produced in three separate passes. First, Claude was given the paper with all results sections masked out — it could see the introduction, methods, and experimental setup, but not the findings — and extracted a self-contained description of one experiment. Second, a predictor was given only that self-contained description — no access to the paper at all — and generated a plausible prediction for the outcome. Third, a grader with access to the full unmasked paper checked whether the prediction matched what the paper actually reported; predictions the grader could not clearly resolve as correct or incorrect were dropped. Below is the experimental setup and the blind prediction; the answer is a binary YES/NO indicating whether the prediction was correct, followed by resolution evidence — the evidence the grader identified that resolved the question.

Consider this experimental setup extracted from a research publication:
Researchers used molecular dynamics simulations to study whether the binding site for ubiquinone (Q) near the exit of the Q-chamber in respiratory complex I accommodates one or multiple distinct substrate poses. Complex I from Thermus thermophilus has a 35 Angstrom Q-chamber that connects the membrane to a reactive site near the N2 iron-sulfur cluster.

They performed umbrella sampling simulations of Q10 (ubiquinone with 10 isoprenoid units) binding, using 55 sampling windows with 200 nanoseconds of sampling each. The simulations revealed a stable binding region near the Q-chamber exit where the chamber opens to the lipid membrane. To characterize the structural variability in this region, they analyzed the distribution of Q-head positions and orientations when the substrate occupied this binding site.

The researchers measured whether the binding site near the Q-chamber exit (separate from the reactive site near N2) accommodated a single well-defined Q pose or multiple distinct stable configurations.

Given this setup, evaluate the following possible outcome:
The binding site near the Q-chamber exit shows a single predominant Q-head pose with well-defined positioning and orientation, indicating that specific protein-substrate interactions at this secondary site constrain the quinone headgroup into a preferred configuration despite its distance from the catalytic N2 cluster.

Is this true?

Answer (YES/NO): NO